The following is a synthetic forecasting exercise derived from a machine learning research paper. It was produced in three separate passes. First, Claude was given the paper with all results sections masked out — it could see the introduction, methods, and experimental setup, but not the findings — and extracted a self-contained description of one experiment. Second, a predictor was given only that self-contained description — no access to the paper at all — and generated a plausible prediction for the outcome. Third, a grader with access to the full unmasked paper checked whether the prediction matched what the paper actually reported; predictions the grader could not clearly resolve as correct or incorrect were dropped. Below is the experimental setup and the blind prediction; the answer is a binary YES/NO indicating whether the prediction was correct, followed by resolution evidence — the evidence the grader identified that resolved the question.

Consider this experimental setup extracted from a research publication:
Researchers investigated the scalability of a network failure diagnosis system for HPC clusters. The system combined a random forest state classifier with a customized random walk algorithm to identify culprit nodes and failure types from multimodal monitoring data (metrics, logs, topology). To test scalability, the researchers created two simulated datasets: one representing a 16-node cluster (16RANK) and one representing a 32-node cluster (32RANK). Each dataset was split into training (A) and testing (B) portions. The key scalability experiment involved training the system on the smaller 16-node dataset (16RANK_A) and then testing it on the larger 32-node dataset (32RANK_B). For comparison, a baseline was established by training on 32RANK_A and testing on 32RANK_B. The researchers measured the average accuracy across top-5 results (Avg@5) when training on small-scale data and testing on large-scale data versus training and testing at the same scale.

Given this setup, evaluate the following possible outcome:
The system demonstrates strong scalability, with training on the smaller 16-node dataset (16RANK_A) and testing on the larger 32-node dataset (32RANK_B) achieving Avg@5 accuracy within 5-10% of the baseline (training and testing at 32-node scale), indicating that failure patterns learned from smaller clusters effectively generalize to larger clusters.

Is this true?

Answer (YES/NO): NO